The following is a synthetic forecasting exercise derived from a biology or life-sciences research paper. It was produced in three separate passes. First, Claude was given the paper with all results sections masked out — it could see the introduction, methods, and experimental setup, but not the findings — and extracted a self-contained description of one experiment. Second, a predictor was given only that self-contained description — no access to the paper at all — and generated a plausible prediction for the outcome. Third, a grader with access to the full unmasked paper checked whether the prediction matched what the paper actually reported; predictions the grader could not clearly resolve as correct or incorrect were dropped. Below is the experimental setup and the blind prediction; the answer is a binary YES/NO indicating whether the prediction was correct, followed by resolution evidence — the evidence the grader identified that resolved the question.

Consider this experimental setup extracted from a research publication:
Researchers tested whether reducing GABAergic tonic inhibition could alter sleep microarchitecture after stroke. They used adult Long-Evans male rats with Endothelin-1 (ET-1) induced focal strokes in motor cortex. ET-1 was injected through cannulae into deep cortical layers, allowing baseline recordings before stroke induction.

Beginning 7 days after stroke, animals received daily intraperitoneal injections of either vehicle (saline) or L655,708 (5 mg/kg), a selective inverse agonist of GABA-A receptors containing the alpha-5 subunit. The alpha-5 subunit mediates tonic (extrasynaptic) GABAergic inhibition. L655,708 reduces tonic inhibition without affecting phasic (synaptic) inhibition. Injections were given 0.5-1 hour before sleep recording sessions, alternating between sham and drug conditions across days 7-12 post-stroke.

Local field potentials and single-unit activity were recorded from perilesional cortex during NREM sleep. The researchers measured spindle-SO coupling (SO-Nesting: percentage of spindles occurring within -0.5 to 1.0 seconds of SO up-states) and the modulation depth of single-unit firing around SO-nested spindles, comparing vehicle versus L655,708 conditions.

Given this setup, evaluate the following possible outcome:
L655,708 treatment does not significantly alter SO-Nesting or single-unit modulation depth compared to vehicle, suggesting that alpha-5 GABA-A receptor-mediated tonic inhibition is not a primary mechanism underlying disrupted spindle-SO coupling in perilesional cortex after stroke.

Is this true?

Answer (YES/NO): NO